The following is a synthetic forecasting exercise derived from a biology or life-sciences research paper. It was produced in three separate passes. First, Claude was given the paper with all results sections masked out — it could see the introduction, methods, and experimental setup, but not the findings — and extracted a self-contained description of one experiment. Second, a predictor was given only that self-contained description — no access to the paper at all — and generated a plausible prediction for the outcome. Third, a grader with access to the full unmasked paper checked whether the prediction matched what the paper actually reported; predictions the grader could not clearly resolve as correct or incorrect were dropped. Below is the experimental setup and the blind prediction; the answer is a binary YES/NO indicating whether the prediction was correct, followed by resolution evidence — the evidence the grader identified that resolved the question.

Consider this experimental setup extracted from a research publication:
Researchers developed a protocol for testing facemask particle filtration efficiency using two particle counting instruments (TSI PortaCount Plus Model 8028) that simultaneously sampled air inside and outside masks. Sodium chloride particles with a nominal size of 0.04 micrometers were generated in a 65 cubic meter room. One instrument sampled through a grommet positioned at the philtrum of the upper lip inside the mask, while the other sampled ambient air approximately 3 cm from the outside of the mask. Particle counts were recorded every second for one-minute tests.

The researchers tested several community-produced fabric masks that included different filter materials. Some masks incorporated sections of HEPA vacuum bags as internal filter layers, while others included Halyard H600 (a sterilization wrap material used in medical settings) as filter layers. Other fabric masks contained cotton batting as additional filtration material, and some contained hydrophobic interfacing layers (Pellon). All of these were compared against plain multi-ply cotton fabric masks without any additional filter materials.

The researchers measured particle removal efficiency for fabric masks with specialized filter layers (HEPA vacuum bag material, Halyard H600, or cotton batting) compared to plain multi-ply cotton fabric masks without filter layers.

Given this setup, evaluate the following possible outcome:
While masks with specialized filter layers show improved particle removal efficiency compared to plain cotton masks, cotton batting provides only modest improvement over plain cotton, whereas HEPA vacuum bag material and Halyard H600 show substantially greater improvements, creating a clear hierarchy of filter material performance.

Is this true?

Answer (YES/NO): NO